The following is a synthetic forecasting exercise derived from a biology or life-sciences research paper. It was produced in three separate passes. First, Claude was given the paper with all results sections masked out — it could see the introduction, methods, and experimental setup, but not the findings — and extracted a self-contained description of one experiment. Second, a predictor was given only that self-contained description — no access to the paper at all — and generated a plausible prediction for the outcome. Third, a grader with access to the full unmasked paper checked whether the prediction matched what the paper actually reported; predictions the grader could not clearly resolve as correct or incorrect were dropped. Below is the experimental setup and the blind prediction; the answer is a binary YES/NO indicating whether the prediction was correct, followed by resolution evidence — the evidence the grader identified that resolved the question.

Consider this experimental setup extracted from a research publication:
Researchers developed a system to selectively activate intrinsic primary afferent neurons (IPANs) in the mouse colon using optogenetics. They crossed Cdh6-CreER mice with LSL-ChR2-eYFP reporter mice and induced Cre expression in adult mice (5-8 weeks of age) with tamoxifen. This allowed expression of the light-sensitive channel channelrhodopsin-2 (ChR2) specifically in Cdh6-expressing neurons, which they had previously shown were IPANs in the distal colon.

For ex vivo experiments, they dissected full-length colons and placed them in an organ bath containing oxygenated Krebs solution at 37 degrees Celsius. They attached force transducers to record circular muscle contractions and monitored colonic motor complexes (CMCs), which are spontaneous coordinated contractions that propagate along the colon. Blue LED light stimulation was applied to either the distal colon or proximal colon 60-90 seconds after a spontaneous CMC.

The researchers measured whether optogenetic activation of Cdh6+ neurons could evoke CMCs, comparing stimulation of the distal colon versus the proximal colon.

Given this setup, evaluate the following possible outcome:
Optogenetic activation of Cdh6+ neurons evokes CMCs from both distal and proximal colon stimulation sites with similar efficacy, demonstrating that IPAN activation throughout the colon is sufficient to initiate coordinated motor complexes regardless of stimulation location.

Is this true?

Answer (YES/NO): NO